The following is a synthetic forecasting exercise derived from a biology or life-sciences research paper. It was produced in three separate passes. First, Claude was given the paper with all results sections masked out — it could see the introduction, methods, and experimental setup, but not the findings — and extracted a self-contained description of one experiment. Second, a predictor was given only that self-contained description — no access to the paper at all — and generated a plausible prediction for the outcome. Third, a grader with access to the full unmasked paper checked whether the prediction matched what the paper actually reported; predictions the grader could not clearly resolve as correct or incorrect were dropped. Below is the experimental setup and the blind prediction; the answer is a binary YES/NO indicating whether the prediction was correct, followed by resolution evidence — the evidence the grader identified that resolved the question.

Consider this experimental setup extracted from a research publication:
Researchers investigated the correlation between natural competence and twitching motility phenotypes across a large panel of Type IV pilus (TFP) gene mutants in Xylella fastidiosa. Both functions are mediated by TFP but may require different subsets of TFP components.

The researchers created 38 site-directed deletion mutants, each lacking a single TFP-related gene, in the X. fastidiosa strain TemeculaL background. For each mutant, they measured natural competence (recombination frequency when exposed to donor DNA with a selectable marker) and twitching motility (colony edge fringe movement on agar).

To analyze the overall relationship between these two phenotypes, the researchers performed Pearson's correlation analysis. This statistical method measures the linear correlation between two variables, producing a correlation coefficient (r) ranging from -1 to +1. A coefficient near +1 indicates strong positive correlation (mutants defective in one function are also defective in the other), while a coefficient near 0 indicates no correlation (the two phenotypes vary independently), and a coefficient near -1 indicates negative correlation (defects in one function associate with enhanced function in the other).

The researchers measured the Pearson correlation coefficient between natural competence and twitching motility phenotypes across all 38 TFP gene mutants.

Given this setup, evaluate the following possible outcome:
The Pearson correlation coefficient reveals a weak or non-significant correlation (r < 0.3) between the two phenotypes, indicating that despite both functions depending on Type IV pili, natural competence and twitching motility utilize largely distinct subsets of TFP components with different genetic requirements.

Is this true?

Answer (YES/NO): NO